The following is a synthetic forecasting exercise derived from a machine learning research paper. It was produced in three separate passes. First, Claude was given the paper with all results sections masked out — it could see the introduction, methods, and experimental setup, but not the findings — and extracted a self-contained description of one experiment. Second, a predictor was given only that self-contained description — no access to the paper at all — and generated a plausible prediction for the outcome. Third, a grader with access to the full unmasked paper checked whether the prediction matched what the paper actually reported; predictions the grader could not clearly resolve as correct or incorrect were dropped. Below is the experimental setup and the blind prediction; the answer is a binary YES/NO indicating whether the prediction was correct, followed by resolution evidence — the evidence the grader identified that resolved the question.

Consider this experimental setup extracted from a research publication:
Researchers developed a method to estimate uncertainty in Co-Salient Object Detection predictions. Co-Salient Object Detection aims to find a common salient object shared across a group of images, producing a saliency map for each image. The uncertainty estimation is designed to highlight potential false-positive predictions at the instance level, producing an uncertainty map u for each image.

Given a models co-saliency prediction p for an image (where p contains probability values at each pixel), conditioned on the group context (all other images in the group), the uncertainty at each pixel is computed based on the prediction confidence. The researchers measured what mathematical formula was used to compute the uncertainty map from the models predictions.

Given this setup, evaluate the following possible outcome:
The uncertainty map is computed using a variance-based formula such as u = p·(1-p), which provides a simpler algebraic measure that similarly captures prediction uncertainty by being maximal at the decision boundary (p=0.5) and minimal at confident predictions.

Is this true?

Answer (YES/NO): NO